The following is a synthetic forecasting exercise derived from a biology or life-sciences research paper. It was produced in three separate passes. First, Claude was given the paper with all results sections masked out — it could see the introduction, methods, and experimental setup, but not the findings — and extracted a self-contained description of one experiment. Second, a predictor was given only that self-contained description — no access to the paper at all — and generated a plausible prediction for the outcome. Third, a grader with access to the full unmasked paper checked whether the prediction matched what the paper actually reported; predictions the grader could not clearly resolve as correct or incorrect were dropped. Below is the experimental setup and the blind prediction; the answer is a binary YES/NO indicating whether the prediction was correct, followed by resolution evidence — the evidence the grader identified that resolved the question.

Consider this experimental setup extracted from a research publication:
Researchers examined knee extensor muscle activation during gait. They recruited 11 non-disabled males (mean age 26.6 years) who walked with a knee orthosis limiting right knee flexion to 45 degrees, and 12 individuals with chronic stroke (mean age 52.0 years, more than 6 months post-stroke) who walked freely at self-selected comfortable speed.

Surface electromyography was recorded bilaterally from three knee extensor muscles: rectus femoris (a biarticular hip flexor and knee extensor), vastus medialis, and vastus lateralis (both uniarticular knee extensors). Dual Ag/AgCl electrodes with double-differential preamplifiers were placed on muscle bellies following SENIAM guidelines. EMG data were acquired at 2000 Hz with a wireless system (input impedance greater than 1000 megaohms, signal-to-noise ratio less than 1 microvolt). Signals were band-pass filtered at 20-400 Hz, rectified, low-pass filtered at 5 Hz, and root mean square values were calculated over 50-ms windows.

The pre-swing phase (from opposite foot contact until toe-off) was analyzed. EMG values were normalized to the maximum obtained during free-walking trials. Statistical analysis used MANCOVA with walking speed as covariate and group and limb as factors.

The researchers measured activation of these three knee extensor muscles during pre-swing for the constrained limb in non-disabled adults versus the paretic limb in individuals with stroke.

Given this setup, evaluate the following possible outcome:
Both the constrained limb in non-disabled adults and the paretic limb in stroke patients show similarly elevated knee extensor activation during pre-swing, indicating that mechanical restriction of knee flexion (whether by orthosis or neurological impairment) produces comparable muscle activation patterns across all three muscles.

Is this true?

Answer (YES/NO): NO